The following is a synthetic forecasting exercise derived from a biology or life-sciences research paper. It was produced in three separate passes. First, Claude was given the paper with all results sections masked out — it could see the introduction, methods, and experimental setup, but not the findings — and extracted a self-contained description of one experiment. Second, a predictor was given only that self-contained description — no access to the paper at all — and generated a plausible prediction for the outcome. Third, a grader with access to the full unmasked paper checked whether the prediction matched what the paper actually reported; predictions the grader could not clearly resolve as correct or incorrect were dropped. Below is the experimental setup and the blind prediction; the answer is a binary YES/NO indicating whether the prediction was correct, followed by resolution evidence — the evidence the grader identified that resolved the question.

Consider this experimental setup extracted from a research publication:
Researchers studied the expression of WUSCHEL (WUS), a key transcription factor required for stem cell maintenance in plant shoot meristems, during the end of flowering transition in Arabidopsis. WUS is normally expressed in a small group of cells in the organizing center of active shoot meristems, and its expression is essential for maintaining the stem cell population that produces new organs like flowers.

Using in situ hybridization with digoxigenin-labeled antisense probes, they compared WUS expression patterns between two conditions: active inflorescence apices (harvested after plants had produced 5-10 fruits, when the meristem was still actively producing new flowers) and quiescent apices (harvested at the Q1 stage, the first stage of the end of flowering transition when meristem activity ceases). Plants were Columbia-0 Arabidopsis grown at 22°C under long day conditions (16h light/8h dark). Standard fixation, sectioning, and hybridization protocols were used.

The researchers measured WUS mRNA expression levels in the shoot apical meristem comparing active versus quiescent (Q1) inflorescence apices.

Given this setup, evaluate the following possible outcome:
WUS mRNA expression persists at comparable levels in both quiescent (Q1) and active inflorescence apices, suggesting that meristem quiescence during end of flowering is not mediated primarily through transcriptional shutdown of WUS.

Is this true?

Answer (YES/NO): NO